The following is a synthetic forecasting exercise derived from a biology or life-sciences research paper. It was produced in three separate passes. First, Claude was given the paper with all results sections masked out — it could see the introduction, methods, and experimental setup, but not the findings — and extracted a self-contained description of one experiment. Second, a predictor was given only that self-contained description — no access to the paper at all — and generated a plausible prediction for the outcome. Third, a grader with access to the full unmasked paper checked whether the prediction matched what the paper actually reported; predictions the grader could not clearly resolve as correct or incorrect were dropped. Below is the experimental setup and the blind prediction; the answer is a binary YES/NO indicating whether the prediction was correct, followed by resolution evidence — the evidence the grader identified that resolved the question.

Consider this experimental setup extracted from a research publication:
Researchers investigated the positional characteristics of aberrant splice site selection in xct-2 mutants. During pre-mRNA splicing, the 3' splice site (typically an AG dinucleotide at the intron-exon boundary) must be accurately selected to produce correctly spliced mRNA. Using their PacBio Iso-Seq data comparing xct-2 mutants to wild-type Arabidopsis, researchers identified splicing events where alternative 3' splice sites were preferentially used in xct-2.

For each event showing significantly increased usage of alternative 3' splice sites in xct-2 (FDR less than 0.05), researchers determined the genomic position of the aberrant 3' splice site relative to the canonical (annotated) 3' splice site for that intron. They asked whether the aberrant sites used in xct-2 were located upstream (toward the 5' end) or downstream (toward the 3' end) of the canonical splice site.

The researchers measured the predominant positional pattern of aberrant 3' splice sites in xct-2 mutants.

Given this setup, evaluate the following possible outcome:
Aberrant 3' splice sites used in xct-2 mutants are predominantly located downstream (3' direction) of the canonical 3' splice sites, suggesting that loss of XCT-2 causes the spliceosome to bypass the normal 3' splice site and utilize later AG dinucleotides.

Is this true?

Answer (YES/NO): YES